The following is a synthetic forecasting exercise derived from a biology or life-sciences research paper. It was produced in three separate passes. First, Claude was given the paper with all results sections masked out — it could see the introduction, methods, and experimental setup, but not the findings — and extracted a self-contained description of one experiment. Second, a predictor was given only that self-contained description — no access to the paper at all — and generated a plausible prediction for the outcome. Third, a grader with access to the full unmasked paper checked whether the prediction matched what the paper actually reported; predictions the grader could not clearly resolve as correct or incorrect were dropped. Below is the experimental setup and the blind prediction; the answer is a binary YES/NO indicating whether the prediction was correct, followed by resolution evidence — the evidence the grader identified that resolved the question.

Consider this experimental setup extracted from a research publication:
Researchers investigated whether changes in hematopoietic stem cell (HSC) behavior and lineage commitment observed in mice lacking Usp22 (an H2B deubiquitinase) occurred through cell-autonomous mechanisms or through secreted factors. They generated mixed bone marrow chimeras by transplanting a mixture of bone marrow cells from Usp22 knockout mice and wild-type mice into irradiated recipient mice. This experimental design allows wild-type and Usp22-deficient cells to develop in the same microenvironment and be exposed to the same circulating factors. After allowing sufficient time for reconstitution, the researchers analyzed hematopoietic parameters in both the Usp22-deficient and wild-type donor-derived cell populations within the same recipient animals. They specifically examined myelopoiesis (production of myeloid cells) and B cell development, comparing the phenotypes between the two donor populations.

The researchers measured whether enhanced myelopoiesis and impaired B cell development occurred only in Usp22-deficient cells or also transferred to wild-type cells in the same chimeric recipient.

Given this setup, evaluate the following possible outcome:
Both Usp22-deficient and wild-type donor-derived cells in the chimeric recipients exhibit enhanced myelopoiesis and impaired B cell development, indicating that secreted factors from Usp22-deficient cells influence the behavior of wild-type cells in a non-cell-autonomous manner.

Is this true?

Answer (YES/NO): NO